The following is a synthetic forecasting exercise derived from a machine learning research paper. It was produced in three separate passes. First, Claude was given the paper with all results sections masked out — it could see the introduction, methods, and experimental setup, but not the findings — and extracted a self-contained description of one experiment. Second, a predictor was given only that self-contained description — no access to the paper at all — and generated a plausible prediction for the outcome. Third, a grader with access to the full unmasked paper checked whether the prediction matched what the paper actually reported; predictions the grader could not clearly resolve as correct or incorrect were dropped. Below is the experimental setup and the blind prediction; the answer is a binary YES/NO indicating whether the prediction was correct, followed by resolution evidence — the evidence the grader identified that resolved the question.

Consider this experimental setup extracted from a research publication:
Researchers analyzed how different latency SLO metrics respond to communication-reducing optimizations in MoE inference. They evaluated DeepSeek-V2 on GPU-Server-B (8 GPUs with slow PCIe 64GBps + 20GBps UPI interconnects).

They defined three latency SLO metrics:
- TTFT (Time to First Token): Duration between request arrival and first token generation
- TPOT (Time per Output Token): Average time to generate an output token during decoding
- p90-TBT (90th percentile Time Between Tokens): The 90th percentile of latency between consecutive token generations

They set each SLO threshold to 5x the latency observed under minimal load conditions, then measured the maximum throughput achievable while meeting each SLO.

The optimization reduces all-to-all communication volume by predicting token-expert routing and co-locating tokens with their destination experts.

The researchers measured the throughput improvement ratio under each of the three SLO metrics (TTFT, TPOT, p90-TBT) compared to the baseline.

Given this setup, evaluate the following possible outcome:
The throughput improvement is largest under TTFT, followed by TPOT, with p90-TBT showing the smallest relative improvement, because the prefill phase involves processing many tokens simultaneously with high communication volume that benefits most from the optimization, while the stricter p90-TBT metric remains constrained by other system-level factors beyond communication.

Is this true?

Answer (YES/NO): NO